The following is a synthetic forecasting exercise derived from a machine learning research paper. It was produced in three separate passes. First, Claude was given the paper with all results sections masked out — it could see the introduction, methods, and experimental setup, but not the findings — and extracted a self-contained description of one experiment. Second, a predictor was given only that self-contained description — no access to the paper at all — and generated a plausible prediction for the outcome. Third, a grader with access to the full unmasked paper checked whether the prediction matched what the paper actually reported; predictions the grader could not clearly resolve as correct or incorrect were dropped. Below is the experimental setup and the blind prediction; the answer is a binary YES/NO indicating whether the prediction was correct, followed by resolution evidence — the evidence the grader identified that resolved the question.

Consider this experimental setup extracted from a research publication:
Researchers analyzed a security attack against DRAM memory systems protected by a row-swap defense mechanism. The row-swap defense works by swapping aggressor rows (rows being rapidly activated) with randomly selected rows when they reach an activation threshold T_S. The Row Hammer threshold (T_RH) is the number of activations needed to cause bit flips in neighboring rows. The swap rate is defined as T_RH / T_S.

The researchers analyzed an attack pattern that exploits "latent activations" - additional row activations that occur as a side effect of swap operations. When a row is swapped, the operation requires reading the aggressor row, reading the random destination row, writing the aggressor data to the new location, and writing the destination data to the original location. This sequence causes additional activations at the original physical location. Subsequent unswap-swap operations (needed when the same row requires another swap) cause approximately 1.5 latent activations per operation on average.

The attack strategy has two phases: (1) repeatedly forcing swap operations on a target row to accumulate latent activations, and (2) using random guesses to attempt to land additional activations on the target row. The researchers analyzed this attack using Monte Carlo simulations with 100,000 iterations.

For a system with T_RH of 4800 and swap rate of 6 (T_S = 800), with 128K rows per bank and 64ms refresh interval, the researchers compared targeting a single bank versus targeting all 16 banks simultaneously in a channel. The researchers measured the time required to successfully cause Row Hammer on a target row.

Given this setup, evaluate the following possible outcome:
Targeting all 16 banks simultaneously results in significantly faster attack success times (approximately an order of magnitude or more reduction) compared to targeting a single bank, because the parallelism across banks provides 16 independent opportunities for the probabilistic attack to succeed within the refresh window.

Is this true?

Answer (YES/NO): NO